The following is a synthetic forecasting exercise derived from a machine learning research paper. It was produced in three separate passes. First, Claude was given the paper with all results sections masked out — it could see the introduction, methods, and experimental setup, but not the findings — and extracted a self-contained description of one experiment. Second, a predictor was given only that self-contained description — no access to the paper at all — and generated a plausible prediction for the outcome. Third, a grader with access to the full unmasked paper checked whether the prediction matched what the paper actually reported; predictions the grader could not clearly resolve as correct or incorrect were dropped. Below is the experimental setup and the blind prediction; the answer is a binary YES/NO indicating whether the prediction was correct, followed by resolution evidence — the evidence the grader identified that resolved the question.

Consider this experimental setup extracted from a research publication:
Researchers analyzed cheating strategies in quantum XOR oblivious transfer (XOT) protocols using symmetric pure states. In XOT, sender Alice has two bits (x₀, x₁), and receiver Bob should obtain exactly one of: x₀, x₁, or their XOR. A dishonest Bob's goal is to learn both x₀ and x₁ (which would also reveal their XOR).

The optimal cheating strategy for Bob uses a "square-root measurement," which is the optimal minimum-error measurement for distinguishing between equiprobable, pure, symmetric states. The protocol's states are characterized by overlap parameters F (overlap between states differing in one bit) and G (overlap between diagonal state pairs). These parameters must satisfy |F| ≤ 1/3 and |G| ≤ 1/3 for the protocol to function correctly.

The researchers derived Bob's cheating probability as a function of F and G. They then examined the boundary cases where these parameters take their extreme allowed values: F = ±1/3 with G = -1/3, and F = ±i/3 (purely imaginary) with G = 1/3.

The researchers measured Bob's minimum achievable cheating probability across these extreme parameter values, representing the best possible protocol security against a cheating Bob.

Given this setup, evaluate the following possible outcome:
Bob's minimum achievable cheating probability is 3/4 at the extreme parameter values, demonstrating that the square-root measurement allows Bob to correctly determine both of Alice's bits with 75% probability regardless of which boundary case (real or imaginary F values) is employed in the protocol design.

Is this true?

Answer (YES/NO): YES